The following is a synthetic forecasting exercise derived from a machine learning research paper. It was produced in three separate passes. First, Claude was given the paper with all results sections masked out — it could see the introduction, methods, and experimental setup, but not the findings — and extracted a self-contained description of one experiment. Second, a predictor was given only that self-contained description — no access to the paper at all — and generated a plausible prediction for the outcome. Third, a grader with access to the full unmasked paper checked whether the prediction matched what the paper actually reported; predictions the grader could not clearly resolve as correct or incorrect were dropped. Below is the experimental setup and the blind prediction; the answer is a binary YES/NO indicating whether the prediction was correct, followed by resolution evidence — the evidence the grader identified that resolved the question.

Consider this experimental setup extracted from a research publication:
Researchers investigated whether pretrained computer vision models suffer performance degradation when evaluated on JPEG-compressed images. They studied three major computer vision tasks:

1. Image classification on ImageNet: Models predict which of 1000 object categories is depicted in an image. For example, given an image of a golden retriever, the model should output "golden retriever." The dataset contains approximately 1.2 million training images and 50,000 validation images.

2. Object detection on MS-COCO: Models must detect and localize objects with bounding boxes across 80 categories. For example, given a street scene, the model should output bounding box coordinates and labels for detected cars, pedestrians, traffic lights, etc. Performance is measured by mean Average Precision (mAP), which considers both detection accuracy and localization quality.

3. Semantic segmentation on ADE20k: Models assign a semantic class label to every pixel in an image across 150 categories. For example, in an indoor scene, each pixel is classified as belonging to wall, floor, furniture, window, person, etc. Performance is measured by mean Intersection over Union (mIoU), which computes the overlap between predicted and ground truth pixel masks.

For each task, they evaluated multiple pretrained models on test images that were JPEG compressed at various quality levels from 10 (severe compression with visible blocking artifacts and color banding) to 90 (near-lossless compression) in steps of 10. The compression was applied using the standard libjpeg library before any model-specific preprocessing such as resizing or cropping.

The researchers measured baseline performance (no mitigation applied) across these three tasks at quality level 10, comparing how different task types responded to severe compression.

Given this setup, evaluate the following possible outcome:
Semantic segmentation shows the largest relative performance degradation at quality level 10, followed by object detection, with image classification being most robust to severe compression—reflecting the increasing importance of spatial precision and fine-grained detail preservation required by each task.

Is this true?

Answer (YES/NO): YES